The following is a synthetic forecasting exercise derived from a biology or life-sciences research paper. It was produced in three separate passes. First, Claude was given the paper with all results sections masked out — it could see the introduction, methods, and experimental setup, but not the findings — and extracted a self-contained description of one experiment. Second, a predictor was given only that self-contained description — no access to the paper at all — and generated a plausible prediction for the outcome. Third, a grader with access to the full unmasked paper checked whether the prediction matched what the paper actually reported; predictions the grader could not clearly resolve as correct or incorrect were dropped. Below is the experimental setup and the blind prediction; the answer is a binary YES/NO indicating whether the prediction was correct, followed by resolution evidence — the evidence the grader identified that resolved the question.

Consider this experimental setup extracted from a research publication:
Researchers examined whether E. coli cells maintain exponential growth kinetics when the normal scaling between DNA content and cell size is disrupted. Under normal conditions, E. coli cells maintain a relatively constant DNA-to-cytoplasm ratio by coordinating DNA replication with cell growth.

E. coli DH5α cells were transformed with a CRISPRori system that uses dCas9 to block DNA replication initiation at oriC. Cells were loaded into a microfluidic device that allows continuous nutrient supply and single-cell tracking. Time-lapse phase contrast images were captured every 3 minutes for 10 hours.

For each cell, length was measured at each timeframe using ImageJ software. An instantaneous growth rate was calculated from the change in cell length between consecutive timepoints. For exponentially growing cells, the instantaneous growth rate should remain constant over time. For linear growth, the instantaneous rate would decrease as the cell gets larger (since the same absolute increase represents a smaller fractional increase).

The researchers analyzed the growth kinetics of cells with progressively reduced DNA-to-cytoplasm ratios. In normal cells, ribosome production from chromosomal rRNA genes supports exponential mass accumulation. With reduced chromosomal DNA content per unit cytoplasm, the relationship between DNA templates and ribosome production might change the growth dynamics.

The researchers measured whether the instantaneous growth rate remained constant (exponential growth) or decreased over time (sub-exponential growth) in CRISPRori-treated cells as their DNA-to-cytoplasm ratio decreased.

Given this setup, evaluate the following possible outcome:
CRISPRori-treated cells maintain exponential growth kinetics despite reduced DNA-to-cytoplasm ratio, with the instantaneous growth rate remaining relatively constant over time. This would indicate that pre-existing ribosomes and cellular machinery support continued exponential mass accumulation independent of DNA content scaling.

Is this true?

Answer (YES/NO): NO